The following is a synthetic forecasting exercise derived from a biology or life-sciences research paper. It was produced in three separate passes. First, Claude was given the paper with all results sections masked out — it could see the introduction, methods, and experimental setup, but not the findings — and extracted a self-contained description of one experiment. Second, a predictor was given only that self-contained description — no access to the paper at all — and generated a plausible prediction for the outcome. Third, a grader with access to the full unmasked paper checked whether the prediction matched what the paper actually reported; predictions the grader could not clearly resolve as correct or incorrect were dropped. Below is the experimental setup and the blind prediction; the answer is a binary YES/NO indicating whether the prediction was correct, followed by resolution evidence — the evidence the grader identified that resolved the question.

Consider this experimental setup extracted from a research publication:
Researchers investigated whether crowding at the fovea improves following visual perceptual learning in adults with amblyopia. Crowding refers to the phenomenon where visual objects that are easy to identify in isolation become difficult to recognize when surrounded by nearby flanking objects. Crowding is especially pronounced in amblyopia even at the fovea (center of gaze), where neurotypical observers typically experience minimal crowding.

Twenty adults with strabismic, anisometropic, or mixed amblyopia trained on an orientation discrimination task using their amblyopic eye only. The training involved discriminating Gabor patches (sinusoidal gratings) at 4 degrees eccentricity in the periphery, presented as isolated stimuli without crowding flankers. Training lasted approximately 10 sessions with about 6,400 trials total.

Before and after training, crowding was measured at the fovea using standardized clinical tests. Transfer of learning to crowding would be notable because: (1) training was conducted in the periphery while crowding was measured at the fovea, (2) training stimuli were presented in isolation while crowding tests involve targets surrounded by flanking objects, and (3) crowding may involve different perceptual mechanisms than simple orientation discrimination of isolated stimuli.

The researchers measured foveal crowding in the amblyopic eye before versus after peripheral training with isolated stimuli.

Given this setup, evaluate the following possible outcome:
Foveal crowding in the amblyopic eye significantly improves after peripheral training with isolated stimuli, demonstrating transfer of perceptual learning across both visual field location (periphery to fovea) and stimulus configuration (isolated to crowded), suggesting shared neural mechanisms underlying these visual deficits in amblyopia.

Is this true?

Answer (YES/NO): NO